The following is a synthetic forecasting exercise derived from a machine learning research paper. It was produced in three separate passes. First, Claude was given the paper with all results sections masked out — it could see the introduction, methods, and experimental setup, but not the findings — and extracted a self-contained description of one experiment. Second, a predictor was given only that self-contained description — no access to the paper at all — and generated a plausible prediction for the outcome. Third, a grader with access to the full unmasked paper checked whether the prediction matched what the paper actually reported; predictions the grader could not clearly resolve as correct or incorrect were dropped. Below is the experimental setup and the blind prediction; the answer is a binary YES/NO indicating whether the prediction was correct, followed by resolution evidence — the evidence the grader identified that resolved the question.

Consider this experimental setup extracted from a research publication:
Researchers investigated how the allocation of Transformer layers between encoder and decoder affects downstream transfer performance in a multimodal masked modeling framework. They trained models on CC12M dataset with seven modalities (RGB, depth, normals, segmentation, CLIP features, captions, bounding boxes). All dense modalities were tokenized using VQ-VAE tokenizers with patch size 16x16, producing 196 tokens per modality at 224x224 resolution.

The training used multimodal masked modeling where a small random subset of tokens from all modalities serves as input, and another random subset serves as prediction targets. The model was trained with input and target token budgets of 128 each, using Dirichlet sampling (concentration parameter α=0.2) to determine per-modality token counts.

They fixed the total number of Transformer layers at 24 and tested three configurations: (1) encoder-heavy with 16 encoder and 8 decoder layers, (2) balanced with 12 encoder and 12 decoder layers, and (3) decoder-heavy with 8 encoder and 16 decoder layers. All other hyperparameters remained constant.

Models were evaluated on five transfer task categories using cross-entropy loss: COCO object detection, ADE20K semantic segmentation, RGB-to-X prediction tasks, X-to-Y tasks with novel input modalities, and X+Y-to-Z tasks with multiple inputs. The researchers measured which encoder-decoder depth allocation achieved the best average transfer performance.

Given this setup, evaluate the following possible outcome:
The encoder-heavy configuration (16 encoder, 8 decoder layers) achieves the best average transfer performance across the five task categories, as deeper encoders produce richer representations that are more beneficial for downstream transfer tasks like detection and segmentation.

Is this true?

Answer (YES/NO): NO